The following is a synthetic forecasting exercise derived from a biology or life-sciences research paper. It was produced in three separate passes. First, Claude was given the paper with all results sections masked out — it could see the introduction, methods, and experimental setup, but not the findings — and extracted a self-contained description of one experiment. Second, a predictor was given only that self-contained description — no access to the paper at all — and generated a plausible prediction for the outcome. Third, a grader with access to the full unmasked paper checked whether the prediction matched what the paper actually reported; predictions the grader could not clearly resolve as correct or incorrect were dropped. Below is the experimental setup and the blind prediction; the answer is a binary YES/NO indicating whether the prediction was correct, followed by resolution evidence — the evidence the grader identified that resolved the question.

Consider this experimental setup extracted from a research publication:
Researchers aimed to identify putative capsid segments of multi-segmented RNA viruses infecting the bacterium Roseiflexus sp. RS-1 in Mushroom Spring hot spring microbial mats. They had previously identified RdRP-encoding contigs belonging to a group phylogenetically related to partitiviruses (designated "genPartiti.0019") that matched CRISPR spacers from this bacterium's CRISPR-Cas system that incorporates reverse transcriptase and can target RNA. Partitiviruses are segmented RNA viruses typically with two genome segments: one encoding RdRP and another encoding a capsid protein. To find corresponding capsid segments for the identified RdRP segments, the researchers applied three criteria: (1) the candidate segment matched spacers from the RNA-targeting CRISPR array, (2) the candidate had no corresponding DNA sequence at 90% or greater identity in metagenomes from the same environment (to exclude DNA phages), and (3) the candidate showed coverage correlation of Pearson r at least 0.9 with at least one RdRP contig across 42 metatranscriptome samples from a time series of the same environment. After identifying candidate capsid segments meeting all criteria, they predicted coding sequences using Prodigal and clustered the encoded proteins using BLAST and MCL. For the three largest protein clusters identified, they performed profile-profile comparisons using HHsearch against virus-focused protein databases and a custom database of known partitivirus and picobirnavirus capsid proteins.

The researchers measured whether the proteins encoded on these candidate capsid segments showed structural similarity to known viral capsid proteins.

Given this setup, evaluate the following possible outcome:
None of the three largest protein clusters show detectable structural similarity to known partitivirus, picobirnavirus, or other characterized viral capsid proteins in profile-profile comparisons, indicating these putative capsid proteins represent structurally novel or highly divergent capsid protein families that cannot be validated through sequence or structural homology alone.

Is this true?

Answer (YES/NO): NO